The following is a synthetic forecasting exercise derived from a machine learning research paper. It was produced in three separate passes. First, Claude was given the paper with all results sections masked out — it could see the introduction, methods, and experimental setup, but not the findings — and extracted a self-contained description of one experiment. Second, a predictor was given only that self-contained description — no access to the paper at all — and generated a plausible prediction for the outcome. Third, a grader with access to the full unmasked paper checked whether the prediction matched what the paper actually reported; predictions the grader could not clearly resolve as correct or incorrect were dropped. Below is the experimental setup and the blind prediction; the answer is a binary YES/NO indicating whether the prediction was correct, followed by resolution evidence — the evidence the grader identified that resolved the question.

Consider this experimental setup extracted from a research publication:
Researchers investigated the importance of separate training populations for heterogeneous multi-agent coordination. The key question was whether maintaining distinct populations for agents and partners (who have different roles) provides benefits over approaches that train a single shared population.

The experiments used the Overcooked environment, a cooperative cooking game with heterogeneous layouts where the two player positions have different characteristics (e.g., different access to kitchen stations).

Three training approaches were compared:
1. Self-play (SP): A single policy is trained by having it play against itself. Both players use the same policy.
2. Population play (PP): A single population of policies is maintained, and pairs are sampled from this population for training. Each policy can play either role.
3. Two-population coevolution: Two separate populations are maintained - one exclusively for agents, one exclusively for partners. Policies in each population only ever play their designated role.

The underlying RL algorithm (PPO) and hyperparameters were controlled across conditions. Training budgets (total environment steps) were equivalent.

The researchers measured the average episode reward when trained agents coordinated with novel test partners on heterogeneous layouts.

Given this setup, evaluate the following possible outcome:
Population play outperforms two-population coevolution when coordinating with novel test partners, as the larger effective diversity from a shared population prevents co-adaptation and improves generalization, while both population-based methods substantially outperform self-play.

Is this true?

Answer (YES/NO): NO